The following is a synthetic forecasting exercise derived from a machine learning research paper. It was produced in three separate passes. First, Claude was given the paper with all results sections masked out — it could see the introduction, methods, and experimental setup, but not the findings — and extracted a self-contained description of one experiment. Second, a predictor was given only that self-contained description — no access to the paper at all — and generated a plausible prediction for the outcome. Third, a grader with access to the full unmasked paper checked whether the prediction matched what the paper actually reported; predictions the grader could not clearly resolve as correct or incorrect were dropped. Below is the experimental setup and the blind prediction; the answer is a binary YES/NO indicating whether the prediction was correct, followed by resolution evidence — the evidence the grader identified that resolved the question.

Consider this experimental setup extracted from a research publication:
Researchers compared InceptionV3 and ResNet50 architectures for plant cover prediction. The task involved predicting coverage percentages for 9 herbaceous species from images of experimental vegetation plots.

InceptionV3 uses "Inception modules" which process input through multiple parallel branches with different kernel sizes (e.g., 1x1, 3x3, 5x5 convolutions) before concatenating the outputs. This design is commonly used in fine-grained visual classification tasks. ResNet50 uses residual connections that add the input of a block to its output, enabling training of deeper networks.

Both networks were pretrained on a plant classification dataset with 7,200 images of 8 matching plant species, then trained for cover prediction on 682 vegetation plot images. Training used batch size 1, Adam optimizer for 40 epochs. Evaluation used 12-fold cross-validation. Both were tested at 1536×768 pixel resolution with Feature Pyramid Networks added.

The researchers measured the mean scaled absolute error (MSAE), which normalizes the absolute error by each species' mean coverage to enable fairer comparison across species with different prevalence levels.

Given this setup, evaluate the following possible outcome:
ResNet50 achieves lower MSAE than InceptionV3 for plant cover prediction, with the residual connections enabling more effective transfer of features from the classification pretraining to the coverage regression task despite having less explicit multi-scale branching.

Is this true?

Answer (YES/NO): YES